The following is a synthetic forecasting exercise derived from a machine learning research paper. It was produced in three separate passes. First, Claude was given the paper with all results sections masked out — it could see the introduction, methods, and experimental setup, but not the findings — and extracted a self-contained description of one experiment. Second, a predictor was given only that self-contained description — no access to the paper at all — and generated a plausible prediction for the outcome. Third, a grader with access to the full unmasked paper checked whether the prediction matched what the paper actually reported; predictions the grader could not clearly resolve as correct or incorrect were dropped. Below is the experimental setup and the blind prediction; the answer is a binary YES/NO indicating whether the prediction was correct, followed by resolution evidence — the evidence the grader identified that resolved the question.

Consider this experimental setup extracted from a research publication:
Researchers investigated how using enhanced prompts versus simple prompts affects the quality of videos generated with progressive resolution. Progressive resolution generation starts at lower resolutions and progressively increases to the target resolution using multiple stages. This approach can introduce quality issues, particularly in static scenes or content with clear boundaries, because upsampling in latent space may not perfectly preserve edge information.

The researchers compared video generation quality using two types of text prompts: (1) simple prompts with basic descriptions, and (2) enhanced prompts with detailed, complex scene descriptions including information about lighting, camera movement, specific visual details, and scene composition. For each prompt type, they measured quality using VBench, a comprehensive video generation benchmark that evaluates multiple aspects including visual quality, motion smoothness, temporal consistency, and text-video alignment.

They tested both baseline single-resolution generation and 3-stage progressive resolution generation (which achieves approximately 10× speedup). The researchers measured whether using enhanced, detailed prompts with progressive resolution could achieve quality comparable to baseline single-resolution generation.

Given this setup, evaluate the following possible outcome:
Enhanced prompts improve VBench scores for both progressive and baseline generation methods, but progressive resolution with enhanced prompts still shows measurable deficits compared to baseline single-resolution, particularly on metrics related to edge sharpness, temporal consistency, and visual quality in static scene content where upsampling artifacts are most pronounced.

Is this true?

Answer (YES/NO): NO